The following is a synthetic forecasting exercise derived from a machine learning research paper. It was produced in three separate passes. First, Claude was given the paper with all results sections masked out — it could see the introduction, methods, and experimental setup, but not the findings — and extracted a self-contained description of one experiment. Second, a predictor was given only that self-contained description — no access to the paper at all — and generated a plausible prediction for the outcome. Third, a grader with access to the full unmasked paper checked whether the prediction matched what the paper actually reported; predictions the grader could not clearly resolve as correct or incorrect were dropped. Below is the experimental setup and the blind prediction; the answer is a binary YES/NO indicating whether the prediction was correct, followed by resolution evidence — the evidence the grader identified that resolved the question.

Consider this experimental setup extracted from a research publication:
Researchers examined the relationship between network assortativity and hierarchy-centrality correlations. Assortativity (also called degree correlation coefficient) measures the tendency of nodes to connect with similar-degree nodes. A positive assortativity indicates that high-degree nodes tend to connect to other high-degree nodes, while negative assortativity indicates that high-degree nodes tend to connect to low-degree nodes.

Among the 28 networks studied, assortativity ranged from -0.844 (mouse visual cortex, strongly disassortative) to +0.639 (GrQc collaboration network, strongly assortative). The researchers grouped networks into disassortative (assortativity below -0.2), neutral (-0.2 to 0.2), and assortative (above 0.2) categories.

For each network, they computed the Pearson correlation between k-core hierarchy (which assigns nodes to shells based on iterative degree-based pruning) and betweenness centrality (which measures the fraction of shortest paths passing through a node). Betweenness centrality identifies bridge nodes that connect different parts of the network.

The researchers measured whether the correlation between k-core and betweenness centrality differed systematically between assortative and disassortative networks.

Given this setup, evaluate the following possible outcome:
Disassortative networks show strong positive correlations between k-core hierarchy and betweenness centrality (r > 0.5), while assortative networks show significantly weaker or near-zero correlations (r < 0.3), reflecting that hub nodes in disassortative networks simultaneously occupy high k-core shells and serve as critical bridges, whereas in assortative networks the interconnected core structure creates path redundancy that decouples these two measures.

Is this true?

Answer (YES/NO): NO